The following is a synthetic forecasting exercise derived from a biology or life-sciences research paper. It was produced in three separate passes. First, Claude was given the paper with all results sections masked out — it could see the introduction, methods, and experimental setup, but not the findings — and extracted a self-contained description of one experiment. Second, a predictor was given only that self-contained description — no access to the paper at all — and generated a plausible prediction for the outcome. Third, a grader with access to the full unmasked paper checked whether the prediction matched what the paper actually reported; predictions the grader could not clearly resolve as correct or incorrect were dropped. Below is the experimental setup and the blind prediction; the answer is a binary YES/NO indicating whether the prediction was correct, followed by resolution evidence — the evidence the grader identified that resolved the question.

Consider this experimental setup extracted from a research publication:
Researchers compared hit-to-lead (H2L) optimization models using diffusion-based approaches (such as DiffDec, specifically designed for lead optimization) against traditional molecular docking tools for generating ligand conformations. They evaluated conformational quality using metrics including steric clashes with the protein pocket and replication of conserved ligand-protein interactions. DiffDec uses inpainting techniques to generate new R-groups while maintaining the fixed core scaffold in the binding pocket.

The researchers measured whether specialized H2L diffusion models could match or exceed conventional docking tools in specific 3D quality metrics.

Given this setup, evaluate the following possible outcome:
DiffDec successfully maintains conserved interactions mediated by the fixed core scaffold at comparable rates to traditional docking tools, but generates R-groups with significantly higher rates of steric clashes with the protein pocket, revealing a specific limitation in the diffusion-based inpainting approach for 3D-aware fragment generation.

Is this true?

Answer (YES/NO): NO